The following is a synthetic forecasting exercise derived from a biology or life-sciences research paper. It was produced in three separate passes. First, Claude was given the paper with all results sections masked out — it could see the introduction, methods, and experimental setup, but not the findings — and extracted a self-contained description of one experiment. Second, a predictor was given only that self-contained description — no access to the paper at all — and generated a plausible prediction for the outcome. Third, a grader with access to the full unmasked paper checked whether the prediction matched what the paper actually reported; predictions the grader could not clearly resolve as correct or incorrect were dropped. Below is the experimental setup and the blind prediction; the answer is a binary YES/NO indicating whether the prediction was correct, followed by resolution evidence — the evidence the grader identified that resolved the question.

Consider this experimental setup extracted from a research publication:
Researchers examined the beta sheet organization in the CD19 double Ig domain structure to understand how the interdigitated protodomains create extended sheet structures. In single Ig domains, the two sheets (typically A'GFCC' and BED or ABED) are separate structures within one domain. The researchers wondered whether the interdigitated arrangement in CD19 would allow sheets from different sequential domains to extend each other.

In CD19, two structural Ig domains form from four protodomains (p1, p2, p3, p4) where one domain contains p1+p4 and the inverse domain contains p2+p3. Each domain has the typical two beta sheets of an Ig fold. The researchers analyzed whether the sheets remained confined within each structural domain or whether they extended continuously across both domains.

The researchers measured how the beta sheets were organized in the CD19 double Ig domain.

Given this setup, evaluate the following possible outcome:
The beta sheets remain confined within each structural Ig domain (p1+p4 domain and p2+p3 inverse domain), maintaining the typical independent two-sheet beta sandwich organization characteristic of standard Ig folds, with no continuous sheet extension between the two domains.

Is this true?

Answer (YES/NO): NO